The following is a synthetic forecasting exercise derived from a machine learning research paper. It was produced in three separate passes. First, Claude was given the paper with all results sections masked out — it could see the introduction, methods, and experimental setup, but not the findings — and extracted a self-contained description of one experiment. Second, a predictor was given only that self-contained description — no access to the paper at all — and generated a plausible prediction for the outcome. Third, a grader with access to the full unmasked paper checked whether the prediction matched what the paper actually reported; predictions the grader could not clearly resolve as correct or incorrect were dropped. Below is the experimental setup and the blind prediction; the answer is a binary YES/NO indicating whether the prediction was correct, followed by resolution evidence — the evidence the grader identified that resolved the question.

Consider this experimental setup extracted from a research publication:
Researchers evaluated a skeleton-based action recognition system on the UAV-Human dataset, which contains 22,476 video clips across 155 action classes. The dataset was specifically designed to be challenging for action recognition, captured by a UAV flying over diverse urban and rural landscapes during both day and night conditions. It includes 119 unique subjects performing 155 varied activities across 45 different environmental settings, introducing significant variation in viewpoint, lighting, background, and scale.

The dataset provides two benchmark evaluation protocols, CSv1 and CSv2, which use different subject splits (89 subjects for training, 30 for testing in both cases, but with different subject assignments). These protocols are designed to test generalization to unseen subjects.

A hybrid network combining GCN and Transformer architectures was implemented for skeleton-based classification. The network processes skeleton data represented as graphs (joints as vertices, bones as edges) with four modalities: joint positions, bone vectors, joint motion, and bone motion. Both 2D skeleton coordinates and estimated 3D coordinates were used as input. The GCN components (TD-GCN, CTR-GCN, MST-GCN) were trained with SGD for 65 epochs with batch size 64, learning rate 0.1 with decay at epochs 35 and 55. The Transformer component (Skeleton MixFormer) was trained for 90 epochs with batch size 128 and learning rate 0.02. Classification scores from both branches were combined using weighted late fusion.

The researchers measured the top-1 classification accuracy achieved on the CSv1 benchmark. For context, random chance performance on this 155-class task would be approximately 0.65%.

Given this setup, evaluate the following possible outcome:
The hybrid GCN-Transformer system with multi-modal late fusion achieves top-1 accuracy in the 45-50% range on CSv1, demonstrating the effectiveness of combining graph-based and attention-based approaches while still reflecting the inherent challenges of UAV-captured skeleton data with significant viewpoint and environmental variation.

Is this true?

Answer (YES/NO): YES